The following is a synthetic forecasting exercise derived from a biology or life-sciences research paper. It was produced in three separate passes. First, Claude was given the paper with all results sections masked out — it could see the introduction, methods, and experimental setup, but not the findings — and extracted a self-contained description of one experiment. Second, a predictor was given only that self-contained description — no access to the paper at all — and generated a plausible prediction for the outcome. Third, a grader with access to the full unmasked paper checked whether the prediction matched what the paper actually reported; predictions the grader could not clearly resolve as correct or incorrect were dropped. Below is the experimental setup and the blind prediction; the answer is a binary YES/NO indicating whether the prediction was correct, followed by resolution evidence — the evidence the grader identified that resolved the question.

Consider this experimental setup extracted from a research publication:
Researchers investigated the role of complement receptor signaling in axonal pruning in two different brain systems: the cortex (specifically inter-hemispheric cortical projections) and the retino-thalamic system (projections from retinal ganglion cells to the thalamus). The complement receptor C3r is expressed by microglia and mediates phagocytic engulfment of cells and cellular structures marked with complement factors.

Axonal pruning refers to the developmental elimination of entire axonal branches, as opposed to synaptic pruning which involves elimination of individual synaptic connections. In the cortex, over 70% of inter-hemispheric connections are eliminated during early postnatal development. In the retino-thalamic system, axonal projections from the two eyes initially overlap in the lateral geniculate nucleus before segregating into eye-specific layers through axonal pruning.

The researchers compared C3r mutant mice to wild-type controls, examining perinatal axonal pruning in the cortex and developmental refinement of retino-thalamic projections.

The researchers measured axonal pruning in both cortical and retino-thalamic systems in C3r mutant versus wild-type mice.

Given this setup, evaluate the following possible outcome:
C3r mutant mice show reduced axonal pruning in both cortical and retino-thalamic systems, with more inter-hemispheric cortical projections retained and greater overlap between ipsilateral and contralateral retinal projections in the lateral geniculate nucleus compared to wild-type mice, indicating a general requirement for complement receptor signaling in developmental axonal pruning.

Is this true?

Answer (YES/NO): NO